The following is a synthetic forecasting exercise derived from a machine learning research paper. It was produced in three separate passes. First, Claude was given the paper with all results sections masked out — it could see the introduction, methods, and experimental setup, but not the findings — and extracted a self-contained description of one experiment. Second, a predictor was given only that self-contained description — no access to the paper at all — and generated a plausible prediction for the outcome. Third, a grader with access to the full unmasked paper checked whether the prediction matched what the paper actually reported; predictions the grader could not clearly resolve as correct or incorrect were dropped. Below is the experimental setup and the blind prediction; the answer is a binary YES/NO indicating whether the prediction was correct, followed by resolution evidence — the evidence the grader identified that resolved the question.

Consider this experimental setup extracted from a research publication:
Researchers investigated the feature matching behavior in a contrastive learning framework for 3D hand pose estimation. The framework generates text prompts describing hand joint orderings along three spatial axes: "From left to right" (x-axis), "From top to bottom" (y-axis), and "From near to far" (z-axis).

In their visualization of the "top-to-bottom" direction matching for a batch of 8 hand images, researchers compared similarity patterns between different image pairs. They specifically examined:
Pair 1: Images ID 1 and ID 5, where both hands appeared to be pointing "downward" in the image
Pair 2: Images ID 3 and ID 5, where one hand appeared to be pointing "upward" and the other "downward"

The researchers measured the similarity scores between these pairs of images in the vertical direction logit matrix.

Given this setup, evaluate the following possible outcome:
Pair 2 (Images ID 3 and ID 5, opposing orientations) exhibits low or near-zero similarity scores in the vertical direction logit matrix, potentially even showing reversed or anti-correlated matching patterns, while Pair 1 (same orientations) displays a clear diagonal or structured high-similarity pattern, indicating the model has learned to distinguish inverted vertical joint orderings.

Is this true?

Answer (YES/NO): NO